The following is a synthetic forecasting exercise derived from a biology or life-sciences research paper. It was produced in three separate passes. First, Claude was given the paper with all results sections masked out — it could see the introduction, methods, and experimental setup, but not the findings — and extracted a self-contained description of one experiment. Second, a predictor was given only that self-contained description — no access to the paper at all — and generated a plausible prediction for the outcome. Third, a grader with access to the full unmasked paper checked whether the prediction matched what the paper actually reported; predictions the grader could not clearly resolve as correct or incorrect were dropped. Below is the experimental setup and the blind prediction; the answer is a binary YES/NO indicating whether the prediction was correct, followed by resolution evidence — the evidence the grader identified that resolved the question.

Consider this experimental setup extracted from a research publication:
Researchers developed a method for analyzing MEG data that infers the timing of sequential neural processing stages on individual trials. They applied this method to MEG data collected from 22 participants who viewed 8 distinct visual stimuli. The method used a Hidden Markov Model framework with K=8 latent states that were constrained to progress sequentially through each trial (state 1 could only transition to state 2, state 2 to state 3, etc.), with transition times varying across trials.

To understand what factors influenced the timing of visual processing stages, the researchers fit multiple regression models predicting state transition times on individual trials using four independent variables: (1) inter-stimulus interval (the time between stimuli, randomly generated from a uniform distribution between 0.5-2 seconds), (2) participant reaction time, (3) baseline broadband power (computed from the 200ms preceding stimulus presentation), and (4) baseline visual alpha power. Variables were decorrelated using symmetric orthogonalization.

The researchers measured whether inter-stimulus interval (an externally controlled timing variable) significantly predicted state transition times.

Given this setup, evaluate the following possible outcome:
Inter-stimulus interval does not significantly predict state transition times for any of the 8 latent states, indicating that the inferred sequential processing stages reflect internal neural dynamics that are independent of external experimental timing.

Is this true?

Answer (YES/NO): YES